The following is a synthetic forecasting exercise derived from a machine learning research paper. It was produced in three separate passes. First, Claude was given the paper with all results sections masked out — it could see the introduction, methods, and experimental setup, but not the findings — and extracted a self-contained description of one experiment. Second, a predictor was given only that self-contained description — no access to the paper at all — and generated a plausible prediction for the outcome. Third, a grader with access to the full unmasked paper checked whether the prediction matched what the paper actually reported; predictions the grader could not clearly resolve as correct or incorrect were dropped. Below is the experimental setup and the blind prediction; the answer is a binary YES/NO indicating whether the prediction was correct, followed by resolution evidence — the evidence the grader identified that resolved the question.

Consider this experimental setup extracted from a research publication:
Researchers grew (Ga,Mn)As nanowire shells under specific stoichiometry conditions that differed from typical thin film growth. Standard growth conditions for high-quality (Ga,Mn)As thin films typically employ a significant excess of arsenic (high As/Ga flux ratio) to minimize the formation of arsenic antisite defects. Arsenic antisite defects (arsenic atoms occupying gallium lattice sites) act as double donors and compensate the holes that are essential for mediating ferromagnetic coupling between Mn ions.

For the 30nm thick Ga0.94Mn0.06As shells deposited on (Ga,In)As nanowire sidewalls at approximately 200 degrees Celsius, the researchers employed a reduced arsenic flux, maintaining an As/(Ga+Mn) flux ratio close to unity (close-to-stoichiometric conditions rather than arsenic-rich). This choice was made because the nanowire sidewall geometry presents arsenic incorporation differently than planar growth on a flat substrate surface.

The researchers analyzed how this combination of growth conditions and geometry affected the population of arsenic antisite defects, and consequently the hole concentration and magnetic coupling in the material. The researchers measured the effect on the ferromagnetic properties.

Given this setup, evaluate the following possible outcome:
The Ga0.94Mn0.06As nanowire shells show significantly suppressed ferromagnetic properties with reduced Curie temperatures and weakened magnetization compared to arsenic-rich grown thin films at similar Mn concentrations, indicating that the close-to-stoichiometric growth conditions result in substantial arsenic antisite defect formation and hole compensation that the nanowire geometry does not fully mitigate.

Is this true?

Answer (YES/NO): NO